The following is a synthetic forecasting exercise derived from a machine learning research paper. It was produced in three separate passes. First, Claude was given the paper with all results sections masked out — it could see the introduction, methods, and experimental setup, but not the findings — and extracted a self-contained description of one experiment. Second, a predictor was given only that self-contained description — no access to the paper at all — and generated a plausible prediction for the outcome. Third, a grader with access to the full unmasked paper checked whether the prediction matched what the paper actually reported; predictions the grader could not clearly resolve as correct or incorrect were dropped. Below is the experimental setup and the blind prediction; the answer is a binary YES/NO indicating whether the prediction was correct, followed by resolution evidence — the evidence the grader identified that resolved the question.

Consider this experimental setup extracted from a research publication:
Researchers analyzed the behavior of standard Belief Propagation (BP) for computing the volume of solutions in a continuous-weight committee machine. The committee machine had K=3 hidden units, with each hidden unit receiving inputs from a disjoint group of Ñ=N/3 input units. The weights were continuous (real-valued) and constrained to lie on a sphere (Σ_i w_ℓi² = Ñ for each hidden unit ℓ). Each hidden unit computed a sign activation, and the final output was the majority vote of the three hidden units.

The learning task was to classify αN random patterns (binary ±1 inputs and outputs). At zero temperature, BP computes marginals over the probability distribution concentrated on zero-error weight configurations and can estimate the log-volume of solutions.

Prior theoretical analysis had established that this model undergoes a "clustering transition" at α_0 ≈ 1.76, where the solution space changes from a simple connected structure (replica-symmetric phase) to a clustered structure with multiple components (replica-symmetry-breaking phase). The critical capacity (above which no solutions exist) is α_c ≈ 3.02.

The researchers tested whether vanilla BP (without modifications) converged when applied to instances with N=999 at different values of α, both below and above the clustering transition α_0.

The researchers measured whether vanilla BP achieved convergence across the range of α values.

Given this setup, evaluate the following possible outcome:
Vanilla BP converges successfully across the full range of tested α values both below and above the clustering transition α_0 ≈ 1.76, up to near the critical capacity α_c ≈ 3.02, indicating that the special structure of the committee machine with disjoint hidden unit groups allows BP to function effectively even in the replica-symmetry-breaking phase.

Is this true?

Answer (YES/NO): NO